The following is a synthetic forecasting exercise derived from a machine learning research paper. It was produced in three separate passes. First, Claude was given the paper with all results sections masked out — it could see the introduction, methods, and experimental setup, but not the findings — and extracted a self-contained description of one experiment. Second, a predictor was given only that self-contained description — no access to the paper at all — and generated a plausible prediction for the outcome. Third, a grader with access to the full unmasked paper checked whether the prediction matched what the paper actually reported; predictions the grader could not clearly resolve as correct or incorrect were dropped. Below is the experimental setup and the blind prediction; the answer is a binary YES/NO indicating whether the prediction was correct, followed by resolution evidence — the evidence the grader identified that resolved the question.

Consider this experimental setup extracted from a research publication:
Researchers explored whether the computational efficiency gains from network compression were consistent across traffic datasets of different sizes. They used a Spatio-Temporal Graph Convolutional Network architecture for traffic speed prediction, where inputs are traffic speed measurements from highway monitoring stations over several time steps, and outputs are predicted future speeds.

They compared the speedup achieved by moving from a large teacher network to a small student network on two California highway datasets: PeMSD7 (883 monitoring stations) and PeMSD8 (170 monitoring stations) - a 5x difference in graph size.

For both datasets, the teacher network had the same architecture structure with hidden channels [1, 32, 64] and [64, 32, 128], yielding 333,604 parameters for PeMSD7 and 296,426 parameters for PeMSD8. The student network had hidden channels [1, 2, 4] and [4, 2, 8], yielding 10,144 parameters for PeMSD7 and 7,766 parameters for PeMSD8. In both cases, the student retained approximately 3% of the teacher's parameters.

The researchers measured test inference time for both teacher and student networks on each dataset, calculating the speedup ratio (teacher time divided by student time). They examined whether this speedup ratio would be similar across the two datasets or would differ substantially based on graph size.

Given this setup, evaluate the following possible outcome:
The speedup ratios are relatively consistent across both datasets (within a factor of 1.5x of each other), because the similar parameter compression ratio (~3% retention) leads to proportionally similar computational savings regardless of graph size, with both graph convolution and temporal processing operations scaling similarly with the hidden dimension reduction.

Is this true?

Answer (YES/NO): YES